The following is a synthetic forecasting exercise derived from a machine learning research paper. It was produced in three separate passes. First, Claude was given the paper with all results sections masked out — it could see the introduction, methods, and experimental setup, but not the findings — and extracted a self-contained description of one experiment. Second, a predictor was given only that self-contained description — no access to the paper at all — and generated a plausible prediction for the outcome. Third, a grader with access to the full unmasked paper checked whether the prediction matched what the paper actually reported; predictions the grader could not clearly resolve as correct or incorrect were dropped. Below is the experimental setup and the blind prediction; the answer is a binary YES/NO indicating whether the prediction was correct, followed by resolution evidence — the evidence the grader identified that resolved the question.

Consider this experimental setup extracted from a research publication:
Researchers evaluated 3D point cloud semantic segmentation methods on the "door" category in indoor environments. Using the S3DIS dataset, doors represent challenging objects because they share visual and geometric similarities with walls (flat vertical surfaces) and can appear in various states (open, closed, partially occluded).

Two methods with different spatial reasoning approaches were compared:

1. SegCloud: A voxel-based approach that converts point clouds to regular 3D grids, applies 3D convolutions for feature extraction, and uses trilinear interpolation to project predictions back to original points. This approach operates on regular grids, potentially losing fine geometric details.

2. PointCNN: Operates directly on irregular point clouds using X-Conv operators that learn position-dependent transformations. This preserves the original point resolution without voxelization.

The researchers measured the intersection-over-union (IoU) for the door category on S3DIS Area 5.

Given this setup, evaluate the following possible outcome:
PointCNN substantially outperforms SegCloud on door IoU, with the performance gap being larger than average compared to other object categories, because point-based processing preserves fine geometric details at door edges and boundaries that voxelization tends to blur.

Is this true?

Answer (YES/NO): YES